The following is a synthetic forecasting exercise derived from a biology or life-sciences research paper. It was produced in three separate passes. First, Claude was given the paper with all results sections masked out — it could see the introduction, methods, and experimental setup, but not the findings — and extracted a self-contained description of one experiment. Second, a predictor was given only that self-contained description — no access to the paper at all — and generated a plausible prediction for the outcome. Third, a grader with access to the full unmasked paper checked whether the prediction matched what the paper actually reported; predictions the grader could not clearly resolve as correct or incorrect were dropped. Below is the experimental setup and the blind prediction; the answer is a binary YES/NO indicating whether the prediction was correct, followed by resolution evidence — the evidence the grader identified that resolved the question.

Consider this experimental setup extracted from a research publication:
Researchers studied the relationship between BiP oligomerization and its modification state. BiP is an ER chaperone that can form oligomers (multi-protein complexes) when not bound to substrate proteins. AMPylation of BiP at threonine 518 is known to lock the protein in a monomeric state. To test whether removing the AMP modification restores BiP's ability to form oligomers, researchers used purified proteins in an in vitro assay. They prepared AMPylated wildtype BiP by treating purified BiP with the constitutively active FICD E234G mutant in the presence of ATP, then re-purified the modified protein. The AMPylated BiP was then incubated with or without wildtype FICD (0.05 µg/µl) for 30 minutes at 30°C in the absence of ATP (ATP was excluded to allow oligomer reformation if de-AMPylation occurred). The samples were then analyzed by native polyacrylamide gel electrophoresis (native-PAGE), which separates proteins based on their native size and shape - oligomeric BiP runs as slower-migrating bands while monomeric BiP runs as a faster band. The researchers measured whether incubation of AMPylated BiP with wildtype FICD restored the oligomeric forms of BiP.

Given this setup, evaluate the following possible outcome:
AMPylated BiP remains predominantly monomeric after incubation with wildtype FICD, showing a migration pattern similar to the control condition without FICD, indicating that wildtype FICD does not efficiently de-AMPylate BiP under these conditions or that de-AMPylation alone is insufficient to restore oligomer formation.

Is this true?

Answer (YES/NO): NO